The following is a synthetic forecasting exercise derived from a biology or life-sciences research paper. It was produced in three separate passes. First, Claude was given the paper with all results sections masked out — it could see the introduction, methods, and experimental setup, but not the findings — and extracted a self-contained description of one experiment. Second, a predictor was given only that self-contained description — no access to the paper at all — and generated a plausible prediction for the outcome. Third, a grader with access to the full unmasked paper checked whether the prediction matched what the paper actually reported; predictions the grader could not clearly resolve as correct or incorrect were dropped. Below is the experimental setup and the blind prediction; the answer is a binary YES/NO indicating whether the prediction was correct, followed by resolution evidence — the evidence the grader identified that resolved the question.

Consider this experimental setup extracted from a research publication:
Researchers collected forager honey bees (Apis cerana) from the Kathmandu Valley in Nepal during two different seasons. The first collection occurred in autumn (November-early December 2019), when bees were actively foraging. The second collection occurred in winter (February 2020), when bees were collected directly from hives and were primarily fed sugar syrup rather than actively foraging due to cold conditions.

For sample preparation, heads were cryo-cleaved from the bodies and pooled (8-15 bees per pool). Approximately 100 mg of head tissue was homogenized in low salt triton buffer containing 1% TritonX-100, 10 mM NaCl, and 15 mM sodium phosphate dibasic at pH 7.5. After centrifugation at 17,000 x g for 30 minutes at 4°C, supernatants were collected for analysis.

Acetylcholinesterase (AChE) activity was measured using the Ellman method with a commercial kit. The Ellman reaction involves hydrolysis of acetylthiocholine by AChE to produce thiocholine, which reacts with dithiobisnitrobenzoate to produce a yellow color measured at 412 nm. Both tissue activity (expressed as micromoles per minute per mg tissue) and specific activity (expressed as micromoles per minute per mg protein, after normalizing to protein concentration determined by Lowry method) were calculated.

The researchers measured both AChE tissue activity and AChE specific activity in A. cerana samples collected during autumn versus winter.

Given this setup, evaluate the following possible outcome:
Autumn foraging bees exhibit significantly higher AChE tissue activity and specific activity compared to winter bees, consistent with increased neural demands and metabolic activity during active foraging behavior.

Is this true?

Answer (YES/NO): NO